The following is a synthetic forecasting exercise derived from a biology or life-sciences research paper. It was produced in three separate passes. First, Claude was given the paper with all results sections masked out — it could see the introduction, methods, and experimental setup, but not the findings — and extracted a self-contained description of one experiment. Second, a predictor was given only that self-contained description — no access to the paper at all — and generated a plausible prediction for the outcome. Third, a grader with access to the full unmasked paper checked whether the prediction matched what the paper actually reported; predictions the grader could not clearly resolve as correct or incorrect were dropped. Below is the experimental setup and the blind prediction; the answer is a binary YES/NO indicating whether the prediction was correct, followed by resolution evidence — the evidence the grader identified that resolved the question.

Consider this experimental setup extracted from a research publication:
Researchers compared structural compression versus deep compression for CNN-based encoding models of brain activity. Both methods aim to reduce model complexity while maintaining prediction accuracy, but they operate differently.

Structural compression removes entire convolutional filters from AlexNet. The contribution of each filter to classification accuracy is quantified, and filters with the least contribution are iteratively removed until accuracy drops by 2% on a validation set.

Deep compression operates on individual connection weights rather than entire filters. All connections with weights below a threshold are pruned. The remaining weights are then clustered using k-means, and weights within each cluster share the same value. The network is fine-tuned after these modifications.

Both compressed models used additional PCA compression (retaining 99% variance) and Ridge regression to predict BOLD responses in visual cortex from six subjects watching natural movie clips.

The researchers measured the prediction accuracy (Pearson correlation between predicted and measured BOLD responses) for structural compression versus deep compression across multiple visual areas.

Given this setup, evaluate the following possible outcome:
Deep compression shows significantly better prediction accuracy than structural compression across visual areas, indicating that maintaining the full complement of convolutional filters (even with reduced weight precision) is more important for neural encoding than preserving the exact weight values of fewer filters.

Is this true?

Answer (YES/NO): NO